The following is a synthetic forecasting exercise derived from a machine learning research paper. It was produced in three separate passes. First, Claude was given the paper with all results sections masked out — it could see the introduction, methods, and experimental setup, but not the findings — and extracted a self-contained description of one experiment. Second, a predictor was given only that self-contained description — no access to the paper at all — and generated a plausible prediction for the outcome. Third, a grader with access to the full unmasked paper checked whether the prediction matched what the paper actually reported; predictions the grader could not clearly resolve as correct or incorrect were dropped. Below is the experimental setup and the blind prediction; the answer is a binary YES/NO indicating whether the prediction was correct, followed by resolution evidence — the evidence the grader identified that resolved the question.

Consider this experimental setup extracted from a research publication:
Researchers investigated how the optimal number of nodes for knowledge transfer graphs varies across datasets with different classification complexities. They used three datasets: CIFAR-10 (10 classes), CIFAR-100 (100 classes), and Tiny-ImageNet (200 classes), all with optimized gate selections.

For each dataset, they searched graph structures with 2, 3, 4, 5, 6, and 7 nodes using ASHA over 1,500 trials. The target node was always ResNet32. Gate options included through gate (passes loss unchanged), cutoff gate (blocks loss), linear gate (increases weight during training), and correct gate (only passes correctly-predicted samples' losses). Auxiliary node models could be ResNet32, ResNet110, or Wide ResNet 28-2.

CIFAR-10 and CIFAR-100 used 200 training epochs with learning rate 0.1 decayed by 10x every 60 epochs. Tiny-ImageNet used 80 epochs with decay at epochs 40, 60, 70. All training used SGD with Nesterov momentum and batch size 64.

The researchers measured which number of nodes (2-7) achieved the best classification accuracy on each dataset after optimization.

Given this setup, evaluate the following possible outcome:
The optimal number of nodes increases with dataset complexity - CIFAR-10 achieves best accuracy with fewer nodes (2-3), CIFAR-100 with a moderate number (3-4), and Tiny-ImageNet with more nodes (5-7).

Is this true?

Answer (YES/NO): NO